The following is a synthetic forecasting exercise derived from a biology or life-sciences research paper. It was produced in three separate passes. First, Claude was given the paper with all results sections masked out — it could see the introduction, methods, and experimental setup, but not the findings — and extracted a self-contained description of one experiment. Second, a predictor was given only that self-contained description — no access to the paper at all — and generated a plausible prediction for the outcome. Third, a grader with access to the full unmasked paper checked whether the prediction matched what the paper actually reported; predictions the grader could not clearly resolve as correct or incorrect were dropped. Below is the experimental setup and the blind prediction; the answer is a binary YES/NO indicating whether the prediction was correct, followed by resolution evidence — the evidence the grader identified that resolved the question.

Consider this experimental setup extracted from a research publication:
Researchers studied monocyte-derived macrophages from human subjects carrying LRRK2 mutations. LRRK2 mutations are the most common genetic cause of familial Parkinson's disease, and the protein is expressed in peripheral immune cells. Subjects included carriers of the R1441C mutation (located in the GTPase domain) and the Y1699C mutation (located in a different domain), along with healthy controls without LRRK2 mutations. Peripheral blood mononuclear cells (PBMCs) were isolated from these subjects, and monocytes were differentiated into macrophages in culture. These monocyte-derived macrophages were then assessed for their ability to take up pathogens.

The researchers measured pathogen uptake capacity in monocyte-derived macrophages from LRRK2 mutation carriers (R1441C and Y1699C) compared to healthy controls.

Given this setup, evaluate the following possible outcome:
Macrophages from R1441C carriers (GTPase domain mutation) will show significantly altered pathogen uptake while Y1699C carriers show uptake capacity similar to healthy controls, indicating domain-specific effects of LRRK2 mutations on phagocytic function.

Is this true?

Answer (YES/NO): NO